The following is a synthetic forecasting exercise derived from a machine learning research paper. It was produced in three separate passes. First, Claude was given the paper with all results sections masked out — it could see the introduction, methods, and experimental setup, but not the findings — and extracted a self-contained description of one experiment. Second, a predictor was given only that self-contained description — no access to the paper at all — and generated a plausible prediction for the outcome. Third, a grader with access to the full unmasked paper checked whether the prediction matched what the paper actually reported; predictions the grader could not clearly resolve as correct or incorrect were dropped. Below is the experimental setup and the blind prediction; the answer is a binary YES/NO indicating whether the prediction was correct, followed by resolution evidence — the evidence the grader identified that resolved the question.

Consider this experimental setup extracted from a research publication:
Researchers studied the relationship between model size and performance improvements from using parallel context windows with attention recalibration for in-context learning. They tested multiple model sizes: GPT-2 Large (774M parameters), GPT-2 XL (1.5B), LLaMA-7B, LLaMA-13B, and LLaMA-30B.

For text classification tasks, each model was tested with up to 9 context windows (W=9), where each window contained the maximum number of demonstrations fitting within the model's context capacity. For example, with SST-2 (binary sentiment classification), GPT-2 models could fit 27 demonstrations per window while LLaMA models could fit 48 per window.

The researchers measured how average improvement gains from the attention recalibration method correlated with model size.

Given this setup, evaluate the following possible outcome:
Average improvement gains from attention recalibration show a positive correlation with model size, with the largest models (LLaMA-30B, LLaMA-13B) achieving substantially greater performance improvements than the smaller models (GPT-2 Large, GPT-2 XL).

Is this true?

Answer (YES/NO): YES